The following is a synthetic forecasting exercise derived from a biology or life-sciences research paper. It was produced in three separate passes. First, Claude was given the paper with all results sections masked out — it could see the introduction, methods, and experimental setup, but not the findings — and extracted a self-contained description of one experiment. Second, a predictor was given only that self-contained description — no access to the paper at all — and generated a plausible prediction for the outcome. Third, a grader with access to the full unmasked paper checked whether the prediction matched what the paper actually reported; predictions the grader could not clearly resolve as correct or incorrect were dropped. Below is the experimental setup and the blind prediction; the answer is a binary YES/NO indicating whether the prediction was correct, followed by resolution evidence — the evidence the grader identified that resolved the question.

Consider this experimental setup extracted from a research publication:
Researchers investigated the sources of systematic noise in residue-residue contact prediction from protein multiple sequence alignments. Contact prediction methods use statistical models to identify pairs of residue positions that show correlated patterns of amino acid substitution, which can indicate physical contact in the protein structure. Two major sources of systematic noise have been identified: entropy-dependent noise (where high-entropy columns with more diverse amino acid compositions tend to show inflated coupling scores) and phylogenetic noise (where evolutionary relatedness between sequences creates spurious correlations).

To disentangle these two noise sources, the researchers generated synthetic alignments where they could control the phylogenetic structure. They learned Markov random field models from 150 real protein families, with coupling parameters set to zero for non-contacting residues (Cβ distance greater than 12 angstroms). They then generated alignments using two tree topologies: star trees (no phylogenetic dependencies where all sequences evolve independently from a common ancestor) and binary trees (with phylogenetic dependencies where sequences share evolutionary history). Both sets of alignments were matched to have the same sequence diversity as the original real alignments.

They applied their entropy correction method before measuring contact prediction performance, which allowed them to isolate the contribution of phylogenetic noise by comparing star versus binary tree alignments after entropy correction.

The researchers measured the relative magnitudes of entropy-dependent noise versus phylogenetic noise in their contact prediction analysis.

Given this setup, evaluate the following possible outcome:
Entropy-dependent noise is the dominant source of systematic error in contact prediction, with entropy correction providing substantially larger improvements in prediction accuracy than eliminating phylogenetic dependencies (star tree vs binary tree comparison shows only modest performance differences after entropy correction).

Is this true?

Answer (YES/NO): YES